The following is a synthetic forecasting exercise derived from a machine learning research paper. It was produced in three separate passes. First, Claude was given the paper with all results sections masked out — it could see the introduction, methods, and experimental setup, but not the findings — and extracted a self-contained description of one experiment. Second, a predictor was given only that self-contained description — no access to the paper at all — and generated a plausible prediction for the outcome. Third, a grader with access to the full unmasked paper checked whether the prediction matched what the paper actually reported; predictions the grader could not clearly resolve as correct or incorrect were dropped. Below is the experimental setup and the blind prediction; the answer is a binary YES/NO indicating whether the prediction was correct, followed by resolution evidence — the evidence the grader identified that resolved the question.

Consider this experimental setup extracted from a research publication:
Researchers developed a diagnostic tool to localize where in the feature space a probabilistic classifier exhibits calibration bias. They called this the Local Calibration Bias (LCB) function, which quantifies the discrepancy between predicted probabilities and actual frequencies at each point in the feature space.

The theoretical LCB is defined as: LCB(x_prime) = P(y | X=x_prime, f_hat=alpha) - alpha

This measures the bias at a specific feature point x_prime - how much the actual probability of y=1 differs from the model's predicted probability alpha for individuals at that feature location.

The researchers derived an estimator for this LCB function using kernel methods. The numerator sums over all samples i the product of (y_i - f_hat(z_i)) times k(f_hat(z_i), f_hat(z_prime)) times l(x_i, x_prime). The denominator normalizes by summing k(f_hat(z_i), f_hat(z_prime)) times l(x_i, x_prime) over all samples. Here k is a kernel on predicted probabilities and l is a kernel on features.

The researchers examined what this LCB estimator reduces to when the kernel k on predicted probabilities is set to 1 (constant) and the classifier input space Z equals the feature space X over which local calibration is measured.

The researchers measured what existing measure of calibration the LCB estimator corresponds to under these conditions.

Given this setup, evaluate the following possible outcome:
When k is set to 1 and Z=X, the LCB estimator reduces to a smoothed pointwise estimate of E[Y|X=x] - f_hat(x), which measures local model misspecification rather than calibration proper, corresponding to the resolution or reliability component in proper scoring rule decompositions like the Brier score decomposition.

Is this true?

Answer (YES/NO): NO